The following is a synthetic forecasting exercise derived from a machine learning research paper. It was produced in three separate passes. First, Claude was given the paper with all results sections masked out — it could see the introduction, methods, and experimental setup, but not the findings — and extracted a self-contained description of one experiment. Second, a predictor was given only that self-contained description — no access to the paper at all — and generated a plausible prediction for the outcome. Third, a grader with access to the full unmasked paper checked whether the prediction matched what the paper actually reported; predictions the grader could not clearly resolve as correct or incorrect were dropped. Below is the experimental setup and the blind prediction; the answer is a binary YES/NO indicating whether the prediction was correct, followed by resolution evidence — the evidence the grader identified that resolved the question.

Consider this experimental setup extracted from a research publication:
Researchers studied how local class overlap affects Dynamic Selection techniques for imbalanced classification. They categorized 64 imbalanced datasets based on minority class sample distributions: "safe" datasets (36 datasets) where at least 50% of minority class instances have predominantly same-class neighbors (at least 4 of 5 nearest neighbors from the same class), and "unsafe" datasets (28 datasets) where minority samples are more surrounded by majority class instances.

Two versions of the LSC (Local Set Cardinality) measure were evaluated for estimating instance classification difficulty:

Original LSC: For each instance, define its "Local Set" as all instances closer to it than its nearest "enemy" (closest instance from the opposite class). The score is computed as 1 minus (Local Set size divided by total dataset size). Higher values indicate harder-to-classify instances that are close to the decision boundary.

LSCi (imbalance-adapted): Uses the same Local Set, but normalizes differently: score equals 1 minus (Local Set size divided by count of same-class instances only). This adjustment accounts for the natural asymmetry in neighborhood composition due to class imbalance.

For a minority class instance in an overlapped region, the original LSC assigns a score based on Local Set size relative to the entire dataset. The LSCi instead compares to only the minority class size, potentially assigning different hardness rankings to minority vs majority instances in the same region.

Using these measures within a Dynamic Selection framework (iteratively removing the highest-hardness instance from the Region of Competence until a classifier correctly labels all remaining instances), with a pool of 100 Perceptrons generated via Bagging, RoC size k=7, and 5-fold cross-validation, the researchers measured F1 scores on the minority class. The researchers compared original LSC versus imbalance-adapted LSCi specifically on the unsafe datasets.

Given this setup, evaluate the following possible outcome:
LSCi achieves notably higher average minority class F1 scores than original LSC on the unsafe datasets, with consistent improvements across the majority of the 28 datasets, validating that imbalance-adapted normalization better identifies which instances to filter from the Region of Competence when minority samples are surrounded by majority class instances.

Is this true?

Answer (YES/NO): YES